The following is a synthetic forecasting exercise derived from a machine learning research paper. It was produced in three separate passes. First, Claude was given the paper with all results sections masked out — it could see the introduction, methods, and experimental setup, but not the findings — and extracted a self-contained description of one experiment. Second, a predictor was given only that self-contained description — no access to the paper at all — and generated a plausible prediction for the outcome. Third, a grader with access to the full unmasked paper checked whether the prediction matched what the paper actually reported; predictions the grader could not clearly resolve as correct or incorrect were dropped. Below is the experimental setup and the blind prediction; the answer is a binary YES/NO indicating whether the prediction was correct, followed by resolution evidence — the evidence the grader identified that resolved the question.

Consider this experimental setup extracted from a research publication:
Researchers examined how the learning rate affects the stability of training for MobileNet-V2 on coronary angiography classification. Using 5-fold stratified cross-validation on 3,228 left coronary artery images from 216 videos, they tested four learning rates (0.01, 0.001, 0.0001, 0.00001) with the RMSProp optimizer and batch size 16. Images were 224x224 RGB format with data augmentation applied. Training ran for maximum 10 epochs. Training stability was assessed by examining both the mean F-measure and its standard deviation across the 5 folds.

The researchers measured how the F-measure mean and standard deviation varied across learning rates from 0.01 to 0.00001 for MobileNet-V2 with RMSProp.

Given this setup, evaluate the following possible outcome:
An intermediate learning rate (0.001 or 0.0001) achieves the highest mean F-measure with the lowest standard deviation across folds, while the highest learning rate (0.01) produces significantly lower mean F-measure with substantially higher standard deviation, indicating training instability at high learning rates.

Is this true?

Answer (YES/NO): NO